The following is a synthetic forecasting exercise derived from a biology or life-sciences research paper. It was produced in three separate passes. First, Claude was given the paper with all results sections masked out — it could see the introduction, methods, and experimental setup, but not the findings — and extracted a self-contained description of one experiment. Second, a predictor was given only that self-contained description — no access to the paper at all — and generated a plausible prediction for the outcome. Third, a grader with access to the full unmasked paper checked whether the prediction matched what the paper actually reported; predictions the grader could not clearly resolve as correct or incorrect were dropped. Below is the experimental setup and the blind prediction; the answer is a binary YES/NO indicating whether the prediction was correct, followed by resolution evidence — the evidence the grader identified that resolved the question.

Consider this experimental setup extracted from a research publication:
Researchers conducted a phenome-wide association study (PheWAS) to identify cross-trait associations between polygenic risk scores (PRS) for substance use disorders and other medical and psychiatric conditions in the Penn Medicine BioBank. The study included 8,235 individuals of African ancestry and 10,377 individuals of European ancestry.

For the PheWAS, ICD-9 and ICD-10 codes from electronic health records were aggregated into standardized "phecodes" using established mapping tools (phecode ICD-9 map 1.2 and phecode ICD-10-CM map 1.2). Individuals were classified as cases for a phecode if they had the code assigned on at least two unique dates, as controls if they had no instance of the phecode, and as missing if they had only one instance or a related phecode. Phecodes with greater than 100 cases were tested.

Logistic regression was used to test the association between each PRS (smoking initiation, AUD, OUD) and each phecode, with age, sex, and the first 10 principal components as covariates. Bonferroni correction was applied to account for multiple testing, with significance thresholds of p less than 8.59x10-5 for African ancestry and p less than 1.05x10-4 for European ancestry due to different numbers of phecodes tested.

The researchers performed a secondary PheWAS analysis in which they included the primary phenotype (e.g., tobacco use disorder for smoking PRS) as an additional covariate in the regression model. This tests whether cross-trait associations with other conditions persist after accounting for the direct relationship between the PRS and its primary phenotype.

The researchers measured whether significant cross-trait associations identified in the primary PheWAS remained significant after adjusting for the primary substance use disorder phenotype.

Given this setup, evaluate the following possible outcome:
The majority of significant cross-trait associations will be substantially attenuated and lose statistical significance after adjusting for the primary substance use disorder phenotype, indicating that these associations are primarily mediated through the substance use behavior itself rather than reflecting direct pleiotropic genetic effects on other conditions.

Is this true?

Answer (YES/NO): YES